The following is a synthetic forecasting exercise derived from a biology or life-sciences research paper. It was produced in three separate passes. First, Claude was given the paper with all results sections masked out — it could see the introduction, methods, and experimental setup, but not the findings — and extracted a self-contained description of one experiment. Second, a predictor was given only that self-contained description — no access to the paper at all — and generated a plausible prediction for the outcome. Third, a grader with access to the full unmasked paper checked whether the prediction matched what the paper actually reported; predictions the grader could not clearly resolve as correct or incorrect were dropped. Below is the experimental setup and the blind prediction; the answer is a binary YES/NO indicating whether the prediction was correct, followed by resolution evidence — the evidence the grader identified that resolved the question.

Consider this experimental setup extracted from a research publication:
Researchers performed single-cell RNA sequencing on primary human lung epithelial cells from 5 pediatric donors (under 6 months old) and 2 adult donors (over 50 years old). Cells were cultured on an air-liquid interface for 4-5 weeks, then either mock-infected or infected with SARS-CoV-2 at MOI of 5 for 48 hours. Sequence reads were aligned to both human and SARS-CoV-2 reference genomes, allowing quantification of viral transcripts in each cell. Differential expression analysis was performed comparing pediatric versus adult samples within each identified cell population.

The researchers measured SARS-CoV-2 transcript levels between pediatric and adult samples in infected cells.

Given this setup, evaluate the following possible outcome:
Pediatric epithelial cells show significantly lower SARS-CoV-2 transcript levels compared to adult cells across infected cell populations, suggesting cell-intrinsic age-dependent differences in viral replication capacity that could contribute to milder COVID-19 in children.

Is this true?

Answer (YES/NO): NO